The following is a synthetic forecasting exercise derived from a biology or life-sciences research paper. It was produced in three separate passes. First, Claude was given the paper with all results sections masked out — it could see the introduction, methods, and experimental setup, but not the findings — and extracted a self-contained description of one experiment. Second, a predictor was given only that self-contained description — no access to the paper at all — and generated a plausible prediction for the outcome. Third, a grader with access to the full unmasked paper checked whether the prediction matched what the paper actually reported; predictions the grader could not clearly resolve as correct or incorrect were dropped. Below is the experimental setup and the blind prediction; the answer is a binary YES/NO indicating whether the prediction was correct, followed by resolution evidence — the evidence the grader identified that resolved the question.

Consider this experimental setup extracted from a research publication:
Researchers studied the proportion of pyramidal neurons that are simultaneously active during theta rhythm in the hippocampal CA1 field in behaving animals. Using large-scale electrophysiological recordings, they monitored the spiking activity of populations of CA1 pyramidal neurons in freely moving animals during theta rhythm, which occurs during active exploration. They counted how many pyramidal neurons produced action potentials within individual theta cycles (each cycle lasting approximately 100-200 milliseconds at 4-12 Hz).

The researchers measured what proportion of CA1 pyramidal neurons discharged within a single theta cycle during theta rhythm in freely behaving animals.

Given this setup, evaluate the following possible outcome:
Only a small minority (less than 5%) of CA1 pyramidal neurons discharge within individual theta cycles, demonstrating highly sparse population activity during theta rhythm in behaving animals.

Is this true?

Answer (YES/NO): YES